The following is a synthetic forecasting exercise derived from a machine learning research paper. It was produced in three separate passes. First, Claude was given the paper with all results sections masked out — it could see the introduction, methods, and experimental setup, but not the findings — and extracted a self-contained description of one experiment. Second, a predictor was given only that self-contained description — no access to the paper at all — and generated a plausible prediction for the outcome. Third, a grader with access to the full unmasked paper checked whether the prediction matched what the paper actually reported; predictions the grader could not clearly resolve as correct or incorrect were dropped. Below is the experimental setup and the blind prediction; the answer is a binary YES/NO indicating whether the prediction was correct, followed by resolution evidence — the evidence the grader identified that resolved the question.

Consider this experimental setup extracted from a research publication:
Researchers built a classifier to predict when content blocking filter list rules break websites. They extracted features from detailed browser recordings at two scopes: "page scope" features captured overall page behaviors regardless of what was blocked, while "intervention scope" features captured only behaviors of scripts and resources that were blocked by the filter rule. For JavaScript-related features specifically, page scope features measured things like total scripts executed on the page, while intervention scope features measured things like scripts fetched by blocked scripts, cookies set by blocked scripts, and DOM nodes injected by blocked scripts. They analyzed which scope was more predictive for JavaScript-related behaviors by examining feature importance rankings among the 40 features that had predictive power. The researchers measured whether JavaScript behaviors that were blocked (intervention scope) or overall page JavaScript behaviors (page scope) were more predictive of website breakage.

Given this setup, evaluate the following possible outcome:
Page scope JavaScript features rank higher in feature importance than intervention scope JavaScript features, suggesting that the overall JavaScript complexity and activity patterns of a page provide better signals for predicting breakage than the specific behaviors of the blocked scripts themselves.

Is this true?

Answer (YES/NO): NO